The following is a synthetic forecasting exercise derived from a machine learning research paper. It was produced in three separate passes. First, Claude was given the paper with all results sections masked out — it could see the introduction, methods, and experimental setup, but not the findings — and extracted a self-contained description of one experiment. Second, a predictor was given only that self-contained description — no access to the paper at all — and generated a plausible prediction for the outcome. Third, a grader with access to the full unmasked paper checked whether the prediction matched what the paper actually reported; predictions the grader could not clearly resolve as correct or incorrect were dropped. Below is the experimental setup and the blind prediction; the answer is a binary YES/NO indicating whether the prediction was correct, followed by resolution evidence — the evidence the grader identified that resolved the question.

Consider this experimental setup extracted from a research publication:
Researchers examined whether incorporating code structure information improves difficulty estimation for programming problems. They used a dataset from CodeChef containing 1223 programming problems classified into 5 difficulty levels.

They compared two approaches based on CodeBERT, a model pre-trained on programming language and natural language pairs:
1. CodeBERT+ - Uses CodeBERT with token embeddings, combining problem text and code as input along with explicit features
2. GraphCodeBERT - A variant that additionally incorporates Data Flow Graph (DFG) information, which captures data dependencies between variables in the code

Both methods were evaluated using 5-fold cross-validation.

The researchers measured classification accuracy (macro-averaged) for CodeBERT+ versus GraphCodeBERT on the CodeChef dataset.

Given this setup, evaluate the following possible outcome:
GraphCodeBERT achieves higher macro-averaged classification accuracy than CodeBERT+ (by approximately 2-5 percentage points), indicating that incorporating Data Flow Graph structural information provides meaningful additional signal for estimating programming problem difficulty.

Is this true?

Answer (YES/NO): NO